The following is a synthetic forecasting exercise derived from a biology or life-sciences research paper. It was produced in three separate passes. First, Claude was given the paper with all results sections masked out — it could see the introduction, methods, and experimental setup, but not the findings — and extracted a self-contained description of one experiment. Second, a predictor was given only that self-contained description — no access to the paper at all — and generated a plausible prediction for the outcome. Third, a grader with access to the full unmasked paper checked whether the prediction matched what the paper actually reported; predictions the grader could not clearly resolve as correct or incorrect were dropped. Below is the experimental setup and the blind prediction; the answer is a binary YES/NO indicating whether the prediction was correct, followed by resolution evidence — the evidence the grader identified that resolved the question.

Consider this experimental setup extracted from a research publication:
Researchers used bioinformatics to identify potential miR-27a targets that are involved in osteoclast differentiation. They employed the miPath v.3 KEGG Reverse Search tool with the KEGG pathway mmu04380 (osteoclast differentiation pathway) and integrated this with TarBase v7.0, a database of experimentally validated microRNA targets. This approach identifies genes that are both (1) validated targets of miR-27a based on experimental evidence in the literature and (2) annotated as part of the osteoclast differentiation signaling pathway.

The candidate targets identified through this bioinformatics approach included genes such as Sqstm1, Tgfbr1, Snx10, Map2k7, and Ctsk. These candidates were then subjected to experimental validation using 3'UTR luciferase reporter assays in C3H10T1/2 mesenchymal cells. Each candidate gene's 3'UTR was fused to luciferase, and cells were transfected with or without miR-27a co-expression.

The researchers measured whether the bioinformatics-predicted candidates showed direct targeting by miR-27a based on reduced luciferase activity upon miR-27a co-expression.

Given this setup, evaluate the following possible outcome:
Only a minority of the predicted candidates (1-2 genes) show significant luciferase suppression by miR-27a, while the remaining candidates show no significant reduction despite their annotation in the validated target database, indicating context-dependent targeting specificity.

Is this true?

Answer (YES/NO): NO